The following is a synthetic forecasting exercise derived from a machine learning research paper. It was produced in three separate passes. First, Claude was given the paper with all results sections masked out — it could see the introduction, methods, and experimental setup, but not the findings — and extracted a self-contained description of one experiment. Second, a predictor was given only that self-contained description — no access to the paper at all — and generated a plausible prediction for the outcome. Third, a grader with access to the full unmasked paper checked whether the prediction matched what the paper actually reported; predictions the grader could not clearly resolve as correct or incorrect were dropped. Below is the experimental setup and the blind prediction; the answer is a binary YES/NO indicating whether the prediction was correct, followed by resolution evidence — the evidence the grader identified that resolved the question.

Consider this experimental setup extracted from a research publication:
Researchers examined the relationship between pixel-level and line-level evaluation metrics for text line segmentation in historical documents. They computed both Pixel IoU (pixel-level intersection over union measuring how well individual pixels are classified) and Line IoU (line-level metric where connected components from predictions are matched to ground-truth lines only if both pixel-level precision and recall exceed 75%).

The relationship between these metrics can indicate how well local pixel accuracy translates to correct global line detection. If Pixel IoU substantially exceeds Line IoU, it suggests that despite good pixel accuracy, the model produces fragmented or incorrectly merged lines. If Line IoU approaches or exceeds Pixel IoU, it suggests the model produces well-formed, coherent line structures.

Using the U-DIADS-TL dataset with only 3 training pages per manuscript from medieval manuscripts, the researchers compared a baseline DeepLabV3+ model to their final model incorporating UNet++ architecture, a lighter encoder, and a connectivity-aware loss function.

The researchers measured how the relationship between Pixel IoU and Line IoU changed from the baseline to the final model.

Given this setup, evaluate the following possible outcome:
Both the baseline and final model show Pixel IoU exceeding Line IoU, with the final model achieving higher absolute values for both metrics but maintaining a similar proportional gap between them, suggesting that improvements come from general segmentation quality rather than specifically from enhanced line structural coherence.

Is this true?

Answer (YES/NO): NO